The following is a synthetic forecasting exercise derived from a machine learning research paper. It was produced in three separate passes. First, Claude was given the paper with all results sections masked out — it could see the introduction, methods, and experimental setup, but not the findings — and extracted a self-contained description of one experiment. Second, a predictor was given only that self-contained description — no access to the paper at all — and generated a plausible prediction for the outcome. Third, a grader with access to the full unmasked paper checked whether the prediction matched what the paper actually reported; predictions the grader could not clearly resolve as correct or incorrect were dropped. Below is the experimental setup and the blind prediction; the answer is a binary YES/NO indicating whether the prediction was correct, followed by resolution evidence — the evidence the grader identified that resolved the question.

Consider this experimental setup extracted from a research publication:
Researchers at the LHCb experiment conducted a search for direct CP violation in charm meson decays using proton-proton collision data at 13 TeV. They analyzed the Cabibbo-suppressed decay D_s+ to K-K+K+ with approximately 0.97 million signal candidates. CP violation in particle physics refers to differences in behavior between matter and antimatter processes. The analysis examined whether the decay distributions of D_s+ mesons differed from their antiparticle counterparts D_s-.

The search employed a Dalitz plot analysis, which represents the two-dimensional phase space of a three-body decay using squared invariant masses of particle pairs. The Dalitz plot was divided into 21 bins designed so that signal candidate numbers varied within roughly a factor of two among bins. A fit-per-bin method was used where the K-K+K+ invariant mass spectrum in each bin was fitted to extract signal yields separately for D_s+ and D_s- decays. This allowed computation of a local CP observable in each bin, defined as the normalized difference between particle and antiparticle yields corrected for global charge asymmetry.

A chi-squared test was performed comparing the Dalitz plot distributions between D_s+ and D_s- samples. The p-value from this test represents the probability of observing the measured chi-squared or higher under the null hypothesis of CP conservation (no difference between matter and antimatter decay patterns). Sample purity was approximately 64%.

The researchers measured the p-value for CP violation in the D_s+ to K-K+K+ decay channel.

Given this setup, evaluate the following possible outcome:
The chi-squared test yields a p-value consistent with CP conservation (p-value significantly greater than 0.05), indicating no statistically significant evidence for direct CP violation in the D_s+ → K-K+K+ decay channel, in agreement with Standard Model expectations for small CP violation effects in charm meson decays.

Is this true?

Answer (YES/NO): YES